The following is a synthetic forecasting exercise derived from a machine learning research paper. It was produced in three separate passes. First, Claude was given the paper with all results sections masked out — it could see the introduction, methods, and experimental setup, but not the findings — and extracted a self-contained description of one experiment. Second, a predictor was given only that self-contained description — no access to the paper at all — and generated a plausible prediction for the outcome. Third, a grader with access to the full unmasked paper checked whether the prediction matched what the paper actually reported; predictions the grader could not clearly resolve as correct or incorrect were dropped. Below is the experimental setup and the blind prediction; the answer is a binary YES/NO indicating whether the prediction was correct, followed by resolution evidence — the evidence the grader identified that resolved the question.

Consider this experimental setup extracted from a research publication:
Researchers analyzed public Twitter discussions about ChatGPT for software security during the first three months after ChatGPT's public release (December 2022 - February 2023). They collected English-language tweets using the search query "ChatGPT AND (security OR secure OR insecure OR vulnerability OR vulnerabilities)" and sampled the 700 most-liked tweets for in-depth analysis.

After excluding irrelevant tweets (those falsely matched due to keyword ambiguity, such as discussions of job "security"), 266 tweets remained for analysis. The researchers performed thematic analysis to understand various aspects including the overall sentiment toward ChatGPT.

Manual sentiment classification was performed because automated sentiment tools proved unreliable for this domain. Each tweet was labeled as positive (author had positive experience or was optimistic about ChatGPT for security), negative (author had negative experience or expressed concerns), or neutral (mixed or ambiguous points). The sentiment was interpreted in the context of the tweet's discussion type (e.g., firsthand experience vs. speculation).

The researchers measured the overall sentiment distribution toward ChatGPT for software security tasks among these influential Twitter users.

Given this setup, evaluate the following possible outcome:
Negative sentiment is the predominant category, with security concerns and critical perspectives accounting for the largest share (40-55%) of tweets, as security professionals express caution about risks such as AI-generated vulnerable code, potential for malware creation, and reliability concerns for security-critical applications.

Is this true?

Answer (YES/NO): NO